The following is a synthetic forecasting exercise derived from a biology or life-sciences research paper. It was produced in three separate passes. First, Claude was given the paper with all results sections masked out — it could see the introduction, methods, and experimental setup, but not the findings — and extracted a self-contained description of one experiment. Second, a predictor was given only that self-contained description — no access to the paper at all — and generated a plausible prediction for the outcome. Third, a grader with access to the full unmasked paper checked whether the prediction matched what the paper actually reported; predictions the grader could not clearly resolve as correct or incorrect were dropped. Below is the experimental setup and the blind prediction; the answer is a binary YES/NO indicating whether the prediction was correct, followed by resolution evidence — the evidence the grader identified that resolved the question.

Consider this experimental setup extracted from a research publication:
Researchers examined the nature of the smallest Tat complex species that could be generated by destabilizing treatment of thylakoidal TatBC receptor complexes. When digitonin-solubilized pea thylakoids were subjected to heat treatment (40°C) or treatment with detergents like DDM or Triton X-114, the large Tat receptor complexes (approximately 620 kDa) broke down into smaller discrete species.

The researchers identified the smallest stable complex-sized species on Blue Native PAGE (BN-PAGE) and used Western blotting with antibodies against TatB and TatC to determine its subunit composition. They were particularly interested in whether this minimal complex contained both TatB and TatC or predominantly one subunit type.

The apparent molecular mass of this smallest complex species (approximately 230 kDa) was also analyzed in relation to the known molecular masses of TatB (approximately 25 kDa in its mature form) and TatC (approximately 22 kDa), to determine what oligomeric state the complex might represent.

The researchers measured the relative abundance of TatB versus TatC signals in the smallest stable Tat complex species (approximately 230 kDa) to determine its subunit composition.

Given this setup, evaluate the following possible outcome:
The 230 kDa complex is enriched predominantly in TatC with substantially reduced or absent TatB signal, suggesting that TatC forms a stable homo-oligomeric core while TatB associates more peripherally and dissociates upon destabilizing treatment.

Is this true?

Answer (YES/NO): YES